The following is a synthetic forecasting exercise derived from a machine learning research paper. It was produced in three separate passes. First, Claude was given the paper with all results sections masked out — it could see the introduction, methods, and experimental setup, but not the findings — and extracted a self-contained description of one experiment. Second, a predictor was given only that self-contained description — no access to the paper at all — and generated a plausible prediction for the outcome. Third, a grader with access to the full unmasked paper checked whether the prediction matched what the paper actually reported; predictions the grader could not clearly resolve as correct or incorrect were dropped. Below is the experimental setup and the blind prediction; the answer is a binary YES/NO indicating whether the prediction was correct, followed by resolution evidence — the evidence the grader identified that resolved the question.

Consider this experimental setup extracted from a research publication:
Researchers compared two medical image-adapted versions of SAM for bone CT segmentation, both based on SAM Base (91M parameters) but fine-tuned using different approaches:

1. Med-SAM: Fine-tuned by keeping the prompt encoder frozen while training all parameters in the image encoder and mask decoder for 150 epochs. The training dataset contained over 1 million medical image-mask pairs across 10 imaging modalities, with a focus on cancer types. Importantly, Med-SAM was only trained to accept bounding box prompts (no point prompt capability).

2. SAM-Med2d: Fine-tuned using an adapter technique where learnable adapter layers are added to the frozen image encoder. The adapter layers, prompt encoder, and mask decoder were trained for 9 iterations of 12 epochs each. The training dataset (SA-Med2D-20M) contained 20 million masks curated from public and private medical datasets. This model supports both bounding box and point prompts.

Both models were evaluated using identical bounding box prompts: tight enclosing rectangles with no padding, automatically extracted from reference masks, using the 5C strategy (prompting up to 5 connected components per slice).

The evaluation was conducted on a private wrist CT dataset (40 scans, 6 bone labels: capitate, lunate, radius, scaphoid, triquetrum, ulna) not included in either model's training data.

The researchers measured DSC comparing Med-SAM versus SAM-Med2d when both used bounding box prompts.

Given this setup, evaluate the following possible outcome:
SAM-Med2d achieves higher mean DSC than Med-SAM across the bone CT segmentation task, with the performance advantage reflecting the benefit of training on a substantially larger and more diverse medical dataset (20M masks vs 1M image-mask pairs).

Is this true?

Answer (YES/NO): NO